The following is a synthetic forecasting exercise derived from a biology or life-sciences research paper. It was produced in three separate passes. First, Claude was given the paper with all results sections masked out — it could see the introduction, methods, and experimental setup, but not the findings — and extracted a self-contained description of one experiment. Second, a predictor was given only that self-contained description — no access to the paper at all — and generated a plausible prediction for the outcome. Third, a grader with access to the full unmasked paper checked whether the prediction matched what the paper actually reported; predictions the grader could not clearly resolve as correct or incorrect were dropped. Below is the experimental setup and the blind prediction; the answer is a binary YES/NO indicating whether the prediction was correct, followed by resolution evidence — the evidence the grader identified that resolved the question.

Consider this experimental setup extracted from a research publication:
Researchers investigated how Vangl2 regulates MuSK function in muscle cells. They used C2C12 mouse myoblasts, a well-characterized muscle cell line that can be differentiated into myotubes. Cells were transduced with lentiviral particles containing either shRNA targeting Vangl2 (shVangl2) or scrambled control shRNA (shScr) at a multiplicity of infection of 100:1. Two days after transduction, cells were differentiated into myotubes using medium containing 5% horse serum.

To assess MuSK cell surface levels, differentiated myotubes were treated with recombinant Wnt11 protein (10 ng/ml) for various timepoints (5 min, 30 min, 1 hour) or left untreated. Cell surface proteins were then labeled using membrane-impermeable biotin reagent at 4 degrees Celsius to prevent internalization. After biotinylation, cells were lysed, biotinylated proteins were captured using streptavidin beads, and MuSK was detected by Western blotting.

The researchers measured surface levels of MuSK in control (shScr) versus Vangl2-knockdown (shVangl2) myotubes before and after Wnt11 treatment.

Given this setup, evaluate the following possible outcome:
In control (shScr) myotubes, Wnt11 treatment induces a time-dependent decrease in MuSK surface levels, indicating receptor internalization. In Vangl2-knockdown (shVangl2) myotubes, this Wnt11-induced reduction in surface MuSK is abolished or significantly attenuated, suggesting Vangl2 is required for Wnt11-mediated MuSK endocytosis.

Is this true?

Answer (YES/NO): YES